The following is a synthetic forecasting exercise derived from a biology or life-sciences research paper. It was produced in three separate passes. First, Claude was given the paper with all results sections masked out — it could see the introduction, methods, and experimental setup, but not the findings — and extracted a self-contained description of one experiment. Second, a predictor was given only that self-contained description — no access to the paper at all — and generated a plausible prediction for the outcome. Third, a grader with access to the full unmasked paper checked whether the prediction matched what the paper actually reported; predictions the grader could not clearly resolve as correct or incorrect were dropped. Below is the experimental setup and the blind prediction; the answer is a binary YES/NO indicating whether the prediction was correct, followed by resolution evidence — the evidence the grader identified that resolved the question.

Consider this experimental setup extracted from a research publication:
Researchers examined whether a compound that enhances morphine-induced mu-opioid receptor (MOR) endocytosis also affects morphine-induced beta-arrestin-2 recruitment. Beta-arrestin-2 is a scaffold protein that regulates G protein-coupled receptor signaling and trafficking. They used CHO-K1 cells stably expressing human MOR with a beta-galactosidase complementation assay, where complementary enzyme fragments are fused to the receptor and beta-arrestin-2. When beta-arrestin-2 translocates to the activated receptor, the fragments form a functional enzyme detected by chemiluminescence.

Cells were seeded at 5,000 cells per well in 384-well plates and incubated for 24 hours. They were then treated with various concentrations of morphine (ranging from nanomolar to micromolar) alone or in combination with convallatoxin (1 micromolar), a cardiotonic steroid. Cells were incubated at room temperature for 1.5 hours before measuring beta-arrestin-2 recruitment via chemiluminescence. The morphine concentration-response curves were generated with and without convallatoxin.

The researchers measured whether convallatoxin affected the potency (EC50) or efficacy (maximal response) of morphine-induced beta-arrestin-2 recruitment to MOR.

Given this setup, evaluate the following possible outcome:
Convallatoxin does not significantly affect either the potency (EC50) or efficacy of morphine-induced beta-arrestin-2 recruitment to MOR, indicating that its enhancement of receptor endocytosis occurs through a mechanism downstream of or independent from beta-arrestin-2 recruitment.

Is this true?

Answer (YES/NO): YES